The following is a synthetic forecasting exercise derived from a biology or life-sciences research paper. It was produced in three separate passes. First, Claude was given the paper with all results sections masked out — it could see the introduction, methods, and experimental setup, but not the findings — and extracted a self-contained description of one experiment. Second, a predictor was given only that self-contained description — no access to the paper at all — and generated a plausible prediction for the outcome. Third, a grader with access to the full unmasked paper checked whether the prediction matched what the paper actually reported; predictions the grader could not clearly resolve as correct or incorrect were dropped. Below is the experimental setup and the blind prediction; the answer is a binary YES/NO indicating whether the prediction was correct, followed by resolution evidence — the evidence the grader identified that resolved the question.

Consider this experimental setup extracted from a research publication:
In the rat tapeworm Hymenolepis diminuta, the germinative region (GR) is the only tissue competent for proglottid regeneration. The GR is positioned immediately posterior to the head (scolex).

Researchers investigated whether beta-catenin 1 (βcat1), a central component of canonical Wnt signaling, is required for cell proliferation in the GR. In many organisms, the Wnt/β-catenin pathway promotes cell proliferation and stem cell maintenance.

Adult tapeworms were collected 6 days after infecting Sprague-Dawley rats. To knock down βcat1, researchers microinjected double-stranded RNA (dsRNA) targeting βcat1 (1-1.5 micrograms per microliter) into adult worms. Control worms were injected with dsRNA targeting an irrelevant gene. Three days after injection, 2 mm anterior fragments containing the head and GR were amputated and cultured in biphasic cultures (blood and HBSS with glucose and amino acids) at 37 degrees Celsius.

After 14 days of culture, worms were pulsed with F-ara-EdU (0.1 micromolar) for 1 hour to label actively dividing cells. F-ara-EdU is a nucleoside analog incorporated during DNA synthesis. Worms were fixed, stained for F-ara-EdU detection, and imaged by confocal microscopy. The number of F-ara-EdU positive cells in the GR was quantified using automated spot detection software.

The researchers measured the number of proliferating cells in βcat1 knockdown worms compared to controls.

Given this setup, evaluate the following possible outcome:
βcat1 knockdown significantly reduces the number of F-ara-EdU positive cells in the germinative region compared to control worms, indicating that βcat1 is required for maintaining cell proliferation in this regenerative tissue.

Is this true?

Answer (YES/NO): YES